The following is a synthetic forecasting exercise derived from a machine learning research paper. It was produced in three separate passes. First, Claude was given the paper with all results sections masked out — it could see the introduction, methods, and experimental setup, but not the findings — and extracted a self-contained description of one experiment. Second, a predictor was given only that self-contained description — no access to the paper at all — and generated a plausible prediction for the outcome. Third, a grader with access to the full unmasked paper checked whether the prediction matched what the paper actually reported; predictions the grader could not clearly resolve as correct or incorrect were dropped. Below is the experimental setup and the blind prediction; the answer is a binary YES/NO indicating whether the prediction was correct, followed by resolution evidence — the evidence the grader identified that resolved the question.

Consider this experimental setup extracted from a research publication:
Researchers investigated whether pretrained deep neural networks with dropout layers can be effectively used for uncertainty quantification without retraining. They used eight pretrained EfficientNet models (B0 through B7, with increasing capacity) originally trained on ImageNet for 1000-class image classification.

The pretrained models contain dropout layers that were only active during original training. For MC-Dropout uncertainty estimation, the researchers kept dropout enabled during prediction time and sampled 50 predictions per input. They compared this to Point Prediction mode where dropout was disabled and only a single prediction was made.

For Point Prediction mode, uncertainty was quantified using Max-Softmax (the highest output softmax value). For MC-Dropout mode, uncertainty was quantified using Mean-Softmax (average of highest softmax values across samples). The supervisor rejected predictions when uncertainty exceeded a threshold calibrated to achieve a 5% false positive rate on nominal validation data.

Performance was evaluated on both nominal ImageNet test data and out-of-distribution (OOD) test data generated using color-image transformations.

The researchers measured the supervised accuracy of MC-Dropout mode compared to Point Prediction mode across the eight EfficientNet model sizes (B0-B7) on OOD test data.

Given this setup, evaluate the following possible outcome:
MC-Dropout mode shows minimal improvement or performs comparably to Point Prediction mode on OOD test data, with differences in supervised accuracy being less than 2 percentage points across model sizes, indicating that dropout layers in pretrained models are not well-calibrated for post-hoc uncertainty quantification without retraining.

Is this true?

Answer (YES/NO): NO